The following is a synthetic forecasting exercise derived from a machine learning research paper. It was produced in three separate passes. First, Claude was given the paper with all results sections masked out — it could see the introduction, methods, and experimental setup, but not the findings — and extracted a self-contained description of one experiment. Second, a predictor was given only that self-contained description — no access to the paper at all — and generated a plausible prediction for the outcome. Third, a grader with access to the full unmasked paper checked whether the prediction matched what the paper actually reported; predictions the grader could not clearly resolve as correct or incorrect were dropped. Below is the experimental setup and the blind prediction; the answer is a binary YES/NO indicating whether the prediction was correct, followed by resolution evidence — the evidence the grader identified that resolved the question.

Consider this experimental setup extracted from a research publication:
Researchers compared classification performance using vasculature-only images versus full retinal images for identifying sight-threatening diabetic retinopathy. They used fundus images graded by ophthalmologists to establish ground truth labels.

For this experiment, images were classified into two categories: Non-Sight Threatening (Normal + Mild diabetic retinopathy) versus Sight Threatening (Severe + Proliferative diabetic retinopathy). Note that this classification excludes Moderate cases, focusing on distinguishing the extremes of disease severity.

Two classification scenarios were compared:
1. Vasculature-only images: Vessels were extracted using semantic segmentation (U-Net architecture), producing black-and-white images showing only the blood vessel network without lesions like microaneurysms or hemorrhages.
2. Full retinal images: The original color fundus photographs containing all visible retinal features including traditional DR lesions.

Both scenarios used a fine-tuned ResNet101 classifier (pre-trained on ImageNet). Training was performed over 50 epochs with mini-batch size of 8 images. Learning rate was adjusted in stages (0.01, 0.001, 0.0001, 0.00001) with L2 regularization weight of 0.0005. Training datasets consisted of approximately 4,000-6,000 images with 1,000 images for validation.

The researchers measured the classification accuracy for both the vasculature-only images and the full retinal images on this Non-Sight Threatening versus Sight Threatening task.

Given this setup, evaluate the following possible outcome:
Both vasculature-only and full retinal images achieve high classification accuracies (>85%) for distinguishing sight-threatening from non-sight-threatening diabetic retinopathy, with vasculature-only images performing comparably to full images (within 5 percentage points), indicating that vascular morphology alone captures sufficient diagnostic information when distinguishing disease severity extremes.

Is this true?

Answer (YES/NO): YES